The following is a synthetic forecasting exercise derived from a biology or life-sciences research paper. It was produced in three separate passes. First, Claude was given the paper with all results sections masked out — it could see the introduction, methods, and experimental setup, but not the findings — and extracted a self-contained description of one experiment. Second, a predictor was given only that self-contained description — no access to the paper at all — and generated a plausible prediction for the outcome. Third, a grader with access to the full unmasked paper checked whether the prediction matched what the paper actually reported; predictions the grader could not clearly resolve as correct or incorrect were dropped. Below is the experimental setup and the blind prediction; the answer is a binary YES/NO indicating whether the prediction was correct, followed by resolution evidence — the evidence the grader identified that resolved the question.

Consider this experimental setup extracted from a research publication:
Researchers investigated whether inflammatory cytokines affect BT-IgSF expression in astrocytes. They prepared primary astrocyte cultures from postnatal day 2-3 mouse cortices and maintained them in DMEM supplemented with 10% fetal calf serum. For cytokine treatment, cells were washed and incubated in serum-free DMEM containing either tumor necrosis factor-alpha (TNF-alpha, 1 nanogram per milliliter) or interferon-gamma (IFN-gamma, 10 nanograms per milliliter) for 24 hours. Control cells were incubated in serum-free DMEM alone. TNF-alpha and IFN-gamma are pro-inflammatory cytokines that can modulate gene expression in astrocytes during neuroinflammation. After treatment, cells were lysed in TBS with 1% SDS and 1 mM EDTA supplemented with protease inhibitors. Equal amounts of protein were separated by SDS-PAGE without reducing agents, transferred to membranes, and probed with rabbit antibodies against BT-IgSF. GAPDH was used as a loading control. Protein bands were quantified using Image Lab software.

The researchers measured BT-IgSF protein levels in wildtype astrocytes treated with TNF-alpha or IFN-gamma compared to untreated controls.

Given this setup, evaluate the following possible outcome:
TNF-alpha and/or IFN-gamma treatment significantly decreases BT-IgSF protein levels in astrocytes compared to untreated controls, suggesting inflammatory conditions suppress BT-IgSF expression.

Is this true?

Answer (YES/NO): YES